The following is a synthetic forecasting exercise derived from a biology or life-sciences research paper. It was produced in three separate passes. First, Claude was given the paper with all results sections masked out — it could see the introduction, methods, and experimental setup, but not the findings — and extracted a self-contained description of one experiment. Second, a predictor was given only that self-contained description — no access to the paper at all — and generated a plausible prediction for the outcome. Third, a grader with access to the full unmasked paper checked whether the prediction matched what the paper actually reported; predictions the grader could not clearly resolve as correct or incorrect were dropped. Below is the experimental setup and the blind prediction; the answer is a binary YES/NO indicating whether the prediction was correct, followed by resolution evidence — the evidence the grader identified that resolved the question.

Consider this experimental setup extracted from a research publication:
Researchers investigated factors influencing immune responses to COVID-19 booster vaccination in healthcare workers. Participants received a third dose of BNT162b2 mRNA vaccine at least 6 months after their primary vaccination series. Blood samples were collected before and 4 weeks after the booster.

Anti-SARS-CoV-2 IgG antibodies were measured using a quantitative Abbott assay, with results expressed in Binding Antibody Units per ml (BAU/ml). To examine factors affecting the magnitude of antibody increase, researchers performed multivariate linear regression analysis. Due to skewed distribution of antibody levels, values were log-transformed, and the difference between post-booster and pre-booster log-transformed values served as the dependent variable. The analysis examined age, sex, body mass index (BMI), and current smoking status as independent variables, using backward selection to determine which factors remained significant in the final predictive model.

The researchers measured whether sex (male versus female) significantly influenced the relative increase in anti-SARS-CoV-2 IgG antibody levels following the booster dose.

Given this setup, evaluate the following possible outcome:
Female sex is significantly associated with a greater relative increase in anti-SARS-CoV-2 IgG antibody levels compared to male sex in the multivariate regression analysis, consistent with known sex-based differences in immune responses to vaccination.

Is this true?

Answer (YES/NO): NO